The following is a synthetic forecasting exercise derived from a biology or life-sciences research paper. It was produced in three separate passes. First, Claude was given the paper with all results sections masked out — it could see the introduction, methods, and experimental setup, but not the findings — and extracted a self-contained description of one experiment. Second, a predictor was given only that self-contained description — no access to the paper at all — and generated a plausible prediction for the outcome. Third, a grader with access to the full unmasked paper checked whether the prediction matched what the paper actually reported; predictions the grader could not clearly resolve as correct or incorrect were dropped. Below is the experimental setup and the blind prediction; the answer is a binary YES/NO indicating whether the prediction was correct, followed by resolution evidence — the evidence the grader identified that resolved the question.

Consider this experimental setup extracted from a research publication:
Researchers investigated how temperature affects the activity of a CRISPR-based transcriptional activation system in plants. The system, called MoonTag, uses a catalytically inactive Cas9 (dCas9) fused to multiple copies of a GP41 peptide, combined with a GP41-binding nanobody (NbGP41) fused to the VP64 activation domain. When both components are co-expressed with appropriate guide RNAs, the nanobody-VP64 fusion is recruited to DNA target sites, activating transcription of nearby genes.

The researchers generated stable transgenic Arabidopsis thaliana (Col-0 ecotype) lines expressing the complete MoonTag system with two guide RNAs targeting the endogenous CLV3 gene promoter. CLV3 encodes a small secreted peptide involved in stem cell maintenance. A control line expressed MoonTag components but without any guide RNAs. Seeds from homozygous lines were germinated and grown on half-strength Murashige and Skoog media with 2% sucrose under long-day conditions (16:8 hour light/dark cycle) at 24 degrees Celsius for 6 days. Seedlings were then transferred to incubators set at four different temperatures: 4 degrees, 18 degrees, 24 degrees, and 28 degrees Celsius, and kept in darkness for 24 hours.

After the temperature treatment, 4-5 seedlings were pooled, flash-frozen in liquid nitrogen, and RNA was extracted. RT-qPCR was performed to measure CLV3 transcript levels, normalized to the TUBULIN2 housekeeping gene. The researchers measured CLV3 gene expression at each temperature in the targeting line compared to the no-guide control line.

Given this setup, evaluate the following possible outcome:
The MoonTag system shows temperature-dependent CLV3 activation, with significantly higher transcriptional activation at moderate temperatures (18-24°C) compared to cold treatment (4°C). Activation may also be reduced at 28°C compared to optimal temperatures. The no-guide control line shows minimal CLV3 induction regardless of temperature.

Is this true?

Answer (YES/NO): NO